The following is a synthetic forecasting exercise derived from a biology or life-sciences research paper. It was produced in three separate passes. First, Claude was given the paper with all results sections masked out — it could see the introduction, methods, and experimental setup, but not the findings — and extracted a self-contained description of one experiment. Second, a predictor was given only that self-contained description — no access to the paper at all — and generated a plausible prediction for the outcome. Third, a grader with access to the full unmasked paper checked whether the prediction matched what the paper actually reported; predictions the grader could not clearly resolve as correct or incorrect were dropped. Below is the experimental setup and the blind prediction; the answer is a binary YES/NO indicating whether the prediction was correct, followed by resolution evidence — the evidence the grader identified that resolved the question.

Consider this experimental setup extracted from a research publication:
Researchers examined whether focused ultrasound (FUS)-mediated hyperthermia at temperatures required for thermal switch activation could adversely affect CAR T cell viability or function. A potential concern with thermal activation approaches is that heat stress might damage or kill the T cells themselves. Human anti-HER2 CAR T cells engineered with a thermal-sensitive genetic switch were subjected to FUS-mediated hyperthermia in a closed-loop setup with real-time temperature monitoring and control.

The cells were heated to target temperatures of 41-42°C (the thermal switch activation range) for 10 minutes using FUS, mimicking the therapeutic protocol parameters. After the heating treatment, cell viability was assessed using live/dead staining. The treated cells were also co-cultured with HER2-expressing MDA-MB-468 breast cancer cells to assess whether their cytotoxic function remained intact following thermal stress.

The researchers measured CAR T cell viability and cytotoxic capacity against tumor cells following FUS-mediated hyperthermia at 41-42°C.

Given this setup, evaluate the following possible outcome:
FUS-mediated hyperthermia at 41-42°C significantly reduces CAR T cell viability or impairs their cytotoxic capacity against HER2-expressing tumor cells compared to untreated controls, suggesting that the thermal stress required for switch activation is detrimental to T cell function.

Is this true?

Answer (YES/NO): NO